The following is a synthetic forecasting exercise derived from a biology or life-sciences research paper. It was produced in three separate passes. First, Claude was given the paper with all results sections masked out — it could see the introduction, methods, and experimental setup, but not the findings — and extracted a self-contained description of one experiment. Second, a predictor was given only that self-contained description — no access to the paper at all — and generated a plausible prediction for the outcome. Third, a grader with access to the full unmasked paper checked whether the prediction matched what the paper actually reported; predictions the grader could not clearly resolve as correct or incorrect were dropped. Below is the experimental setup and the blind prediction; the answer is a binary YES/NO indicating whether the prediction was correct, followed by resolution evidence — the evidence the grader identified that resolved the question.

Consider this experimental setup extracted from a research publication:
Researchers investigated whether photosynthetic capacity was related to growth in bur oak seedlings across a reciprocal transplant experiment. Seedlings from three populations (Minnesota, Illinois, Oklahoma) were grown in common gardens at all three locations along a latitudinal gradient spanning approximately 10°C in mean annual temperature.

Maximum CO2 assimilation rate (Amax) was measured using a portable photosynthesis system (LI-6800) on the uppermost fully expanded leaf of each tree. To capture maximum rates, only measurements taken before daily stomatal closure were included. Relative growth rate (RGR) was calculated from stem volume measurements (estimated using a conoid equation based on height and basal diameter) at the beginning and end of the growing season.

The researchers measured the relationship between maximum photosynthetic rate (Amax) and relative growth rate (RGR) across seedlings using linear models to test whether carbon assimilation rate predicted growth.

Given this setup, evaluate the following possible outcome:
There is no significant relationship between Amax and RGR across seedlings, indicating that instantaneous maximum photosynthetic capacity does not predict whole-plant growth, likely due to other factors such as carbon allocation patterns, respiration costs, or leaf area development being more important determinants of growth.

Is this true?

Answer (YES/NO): NO